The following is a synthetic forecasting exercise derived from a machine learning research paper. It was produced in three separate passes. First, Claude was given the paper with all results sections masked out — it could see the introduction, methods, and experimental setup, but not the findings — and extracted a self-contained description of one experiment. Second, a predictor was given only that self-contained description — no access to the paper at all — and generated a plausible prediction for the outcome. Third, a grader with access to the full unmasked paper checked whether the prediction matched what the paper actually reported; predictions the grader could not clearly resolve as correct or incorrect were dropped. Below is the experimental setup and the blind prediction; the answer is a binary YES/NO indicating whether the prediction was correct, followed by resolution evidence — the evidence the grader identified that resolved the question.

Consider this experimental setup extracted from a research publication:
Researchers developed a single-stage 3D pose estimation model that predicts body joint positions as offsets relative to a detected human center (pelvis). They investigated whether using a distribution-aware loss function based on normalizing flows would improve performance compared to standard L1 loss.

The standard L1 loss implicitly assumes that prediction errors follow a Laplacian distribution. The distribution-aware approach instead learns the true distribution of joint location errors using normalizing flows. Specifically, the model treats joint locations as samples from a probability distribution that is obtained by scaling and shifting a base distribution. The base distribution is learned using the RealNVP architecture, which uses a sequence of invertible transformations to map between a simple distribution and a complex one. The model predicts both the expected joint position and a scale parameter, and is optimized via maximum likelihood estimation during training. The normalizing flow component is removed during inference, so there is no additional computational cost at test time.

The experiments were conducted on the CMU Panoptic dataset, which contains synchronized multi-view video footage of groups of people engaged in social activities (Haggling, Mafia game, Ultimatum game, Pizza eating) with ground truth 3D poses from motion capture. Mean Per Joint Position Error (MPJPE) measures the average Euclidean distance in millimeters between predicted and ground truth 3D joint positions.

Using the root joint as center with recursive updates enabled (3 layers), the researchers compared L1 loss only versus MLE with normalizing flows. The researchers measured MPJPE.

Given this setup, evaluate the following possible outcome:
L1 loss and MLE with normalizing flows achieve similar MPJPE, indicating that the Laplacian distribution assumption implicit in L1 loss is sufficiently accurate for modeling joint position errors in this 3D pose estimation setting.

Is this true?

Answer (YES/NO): NO